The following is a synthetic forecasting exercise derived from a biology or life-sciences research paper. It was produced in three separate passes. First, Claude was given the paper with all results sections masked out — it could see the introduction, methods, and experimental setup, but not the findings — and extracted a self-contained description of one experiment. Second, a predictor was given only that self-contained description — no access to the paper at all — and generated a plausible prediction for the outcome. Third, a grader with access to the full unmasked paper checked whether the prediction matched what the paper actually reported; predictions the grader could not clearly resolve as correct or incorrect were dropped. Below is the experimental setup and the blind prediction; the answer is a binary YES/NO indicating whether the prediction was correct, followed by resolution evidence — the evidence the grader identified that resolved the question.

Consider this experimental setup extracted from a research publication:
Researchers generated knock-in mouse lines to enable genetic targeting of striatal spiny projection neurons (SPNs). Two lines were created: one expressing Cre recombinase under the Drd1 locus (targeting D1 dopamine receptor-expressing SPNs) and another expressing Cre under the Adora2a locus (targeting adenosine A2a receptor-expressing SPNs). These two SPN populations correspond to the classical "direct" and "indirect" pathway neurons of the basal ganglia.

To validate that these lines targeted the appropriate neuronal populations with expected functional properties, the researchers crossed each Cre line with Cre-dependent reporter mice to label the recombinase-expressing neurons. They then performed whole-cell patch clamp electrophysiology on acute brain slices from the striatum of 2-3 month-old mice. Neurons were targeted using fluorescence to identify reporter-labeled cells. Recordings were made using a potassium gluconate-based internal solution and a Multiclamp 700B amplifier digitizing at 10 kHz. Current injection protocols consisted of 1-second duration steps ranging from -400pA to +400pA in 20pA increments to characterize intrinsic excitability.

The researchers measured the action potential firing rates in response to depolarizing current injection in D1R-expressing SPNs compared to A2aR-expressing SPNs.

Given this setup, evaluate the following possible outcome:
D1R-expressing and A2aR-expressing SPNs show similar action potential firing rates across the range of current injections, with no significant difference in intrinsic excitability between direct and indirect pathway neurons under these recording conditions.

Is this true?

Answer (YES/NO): NO